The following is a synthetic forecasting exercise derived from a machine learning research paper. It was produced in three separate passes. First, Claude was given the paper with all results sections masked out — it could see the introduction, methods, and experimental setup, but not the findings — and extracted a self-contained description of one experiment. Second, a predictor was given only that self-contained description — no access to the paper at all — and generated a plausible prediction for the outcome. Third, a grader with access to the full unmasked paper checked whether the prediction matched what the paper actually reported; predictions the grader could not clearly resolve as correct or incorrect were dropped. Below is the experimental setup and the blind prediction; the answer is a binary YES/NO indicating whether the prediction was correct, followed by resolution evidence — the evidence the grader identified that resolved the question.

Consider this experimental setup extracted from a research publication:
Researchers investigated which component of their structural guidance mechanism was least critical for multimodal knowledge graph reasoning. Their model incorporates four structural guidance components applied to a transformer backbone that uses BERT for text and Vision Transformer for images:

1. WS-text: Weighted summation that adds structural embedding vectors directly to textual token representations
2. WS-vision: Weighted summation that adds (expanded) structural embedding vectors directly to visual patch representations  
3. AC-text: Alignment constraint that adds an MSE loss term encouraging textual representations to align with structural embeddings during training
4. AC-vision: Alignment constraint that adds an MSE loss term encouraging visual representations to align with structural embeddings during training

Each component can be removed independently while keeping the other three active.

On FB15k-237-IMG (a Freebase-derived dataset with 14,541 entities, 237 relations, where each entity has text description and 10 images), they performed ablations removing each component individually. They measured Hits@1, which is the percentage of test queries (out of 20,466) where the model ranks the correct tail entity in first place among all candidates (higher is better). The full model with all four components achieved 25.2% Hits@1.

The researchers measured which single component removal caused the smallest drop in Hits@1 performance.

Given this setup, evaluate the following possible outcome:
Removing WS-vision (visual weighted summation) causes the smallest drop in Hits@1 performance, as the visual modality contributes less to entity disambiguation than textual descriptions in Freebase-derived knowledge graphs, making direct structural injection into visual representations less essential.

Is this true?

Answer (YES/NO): YES